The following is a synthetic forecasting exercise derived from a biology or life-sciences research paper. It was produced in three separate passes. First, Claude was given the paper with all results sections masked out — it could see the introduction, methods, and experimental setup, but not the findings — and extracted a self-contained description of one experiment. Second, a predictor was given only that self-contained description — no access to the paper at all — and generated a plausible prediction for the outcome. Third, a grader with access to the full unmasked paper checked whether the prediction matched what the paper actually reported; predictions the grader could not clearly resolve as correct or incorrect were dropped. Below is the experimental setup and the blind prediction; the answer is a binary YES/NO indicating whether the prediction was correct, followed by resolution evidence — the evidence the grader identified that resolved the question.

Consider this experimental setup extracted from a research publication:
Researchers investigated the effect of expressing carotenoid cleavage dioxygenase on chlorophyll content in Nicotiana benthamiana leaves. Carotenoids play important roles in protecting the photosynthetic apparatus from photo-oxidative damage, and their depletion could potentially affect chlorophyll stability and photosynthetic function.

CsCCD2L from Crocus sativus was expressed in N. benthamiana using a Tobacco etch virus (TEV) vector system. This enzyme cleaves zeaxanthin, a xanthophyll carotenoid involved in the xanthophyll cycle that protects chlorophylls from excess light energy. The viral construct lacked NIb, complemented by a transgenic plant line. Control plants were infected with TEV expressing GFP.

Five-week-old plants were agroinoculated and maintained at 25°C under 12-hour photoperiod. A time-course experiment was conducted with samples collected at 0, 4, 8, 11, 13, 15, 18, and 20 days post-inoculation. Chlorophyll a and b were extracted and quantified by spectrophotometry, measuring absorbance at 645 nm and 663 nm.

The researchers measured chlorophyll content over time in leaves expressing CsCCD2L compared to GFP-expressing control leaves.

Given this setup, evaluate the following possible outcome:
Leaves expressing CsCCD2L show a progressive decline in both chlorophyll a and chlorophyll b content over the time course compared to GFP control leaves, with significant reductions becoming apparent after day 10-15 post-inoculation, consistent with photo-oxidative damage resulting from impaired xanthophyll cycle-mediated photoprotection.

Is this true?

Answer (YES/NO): NO